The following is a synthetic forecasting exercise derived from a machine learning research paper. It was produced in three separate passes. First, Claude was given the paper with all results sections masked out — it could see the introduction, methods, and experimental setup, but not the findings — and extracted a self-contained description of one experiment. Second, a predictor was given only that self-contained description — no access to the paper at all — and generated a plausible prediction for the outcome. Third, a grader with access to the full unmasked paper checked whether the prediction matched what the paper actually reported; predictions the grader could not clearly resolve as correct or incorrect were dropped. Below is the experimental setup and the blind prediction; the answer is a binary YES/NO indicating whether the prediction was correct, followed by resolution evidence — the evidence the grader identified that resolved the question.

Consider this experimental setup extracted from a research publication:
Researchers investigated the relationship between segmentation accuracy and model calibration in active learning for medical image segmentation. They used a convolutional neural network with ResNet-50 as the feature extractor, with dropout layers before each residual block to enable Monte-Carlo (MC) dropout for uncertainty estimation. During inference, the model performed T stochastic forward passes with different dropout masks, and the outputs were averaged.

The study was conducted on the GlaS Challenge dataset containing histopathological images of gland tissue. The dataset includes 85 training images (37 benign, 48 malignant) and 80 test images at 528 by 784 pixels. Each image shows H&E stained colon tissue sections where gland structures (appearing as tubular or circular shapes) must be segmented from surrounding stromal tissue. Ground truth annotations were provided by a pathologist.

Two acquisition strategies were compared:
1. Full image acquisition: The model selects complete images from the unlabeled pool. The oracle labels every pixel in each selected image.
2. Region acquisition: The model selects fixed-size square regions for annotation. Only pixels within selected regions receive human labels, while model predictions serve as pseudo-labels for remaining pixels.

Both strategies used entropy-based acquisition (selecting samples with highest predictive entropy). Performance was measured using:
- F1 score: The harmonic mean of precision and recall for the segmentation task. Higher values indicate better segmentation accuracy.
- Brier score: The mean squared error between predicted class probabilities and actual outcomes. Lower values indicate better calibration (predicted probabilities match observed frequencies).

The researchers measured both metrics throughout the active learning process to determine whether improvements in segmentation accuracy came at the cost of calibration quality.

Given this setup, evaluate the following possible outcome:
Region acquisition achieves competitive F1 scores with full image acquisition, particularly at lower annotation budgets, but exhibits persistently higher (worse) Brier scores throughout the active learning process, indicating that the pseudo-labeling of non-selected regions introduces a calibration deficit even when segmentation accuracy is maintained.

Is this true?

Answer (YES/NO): NO